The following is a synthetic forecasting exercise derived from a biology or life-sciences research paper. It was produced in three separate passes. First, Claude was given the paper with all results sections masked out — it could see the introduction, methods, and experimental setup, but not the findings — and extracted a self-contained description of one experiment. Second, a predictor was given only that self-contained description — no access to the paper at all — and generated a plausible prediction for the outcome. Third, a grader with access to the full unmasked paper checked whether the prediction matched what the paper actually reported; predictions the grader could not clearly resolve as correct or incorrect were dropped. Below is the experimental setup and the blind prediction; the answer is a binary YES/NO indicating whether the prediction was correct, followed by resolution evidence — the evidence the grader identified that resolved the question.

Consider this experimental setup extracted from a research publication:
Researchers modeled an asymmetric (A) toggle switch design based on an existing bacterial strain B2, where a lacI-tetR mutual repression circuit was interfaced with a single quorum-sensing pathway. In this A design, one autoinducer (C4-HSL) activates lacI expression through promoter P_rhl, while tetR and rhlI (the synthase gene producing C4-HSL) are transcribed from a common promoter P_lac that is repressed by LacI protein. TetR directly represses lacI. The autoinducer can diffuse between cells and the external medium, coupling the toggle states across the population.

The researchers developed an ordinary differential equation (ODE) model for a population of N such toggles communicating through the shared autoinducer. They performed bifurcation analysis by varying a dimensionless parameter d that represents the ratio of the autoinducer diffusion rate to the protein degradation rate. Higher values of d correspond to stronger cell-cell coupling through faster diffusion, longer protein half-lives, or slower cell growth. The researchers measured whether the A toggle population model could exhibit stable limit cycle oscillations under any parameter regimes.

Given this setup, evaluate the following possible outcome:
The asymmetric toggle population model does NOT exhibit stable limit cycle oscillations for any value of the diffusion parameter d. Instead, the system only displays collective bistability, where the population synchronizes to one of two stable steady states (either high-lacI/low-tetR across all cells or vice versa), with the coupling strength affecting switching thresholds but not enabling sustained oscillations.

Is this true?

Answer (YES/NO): NO